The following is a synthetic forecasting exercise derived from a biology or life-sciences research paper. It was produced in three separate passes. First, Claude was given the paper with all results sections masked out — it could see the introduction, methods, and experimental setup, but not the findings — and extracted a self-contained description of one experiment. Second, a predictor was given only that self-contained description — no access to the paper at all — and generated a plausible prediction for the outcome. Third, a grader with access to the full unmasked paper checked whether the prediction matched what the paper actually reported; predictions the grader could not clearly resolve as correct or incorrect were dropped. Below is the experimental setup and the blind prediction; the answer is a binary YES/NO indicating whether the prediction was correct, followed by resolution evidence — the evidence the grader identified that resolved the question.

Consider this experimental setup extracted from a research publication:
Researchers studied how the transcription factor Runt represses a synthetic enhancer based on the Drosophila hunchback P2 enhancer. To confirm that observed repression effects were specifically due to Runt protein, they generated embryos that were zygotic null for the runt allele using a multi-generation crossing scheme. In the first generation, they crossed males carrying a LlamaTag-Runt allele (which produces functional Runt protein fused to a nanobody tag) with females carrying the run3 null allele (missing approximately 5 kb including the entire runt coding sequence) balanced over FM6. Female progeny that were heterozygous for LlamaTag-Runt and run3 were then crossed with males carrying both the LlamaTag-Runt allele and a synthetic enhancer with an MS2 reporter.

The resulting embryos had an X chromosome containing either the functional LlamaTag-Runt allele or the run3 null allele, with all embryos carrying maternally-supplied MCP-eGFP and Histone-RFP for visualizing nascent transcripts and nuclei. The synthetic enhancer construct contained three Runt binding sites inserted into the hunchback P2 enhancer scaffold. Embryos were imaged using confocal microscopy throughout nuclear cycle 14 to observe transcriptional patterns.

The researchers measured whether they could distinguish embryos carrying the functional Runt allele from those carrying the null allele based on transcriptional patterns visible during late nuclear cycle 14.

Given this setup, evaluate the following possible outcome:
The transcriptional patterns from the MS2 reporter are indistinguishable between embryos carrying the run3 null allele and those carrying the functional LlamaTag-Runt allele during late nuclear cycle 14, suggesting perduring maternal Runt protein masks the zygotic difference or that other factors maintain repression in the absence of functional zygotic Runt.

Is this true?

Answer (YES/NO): NO